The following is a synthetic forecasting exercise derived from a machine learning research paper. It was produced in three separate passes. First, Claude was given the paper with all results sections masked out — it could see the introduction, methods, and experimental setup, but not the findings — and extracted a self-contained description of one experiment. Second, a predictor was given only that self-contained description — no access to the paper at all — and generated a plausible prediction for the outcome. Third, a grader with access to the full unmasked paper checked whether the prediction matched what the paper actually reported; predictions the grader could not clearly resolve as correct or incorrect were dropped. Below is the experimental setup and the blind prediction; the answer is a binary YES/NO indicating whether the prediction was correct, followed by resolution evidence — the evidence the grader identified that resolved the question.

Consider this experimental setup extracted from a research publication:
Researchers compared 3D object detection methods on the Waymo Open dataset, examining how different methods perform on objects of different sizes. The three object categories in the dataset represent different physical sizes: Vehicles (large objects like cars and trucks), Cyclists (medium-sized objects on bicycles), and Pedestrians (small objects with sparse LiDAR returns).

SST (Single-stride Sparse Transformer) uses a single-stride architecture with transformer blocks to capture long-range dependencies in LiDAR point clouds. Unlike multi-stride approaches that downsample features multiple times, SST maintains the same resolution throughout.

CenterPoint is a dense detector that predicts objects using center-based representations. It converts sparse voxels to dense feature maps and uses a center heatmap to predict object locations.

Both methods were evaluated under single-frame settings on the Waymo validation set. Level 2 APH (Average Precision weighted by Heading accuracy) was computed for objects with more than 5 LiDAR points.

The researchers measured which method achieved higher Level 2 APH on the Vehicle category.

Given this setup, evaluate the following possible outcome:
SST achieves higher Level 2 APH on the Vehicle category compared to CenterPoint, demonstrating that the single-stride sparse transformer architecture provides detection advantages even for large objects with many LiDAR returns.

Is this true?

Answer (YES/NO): NO